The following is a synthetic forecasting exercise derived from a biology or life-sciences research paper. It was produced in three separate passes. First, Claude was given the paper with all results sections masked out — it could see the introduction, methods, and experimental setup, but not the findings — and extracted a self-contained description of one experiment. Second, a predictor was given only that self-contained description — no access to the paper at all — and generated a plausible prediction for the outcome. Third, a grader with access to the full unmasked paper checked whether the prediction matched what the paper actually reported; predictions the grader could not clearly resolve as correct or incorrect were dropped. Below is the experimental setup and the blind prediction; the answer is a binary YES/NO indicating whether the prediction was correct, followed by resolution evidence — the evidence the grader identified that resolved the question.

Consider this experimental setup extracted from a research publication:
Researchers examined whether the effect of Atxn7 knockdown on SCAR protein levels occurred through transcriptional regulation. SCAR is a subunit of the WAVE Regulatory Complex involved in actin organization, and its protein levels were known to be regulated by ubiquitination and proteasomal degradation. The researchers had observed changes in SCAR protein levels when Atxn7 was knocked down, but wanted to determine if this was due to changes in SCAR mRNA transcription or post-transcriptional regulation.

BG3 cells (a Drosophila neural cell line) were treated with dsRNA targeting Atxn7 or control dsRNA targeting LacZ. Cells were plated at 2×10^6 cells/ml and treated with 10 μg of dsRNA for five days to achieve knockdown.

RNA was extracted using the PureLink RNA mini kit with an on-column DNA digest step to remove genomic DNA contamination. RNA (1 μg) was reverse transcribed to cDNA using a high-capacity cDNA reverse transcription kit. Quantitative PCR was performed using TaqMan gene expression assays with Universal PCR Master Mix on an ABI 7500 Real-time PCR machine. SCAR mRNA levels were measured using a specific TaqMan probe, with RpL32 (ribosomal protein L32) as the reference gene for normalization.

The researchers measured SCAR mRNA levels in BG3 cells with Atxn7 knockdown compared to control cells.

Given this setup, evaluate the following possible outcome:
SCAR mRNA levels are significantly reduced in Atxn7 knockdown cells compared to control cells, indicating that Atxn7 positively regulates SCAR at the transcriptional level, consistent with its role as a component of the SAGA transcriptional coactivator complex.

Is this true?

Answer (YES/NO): NO